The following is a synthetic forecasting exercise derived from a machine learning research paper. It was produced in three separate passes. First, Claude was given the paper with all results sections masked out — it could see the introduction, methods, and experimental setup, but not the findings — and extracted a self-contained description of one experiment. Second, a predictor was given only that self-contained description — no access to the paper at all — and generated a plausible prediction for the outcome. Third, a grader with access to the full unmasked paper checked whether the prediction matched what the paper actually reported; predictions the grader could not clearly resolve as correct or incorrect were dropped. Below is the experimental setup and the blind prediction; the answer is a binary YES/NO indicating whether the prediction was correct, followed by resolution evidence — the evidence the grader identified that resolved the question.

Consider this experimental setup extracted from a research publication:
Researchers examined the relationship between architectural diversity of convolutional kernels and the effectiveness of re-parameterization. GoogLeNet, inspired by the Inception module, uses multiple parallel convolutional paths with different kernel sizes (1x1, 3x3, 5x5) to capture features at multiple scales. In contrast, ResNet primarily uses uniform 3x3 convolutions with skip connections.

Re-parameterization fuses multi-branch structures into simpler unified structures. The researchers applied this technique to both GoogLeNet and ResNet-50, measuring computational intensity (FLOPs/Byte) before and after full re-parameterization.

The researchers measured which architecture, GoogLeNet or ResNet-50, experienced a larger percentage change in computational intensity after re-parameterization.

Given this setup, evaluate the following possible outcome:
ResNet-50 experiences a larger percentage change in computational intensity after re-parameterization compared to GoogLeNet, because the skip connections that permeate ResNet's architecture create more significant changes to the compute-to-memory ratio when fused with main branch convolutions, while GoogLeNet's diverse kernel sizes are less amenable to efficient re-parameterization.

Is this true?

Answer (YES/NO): NO